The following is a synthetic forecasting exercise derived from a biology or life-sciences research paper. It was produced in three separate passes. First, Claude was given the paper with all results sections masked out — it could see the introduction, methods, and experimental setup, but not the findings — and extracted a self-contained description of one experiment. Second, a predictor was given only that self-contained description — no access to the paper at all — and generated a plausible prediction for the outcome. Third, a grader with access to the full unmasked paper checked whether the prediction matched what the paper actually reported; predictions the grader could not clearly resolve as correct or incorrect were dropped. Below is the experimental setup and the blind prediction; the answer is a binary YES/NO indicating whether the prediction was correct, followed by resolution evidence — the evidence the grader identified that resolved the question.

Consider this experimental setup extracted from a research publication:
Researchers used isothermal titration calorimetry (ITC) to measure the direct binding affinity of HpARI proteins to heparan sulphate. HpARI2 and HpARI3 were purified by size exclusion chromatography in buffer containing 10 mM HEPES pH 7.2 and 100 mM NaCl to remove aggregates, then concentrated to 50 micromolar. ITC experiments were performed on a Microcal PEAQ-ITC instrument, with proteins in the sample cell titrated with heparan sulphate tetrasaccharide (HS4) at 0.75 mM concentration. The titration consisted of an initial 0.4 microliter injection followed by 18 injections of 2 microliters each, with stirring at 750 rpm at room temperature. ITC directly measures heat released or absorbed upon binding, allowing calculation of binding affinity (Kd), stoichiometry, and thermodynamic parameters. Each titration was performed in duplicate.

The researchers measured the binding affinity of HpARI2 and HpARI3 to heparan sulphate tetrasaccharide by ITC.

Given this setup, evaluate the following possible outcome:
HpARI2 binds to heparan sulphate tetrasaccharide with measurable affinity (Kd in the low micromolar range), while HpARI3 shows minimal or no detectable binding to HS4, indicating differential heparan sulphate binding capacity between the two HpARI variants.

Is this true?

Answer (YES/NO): YES